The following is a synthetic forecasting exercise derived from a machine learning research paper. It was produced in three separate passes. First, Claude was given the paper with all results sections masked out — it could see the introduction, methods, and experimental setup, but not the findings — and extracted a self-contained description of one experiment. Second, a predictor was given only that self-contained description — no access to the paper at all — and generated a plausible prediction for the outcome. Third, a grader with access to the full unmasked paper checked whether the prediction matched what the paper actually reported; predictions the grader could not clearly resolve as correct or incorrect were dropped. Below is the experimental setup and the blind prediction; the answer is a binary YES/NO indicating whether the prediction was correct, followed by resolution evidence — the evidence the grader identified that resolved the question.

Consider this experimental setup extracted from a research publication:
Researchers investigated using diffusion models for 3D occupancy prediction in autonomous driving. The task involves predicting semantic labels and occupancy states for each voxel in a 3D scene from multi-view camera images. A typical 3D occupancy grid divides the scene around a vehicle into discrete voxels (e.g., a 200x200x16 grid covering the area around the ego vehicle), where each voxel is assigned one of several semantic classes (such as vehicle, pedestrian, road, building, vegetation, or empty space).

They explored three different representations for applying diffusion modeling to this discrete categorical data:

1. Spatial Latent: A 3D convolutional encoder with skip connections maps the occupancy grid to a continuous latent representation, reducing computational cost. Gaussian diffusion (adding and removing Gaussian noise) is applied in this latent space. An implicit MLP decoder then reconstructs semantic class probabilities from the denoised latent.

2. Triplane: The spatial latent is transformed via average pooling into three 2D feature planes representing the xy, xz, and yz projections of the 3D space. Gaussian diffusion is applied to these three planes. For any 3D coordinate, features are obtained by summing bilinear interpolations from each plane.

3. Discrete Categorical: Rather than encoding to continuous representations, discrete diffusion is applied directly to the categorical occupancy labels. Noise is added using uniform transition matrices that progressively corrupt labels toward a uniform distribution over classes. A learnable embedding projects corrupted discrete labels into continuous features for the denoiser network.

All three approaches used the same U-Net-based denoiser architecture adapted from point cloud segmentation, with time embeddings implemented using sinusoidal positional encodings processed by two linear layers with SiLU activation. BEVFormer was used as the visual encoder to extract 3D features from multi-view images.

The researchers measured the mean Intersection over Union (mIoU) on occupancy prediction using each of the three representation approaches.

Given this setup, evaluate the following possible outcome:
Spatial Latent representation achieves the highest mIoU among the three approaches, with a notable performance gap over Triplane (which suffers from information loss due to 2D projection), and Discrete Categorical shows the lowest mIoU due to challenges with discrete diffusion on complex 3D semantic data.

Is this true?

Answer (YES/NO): NO